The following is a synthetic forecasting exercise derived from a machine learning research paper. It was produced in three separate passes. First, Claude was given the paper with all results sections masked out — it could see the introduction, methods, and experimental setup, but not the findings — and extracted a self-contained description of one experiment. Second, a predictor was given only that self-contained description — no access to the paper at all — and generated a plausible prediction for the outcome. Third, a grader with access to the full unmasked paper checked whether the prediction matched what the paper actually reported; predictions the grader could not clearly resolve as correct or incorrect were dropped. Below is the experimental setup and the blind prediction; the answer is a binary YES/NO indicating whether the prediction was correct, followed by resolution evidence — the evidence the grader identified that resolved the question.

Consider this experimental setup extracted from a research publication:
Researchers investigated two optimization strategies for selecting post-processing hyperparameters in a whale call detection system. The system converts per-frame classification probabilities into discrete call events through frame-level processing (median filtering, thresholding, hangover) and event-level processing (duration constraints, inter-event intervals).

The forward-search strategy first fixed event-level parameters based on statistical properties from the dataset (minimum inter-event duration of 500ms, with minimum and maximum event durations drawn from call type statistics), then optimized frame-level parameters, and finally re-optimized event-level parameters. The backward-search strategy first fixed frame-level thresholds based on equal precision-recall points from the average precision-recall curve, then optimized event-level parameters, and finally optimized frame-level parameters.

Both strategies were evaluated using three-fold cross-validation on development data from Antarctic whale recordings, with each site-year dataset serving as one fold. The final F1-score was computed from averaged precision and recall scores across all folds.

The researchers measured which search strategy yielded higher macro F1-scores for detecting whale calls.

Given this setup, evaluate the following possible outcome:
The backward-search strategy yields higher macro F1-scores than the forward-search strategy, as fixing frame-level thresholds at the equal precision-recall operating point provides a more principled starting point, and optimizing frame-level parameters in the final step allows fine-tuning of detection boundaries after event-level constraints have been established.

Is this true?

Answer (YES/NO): YES